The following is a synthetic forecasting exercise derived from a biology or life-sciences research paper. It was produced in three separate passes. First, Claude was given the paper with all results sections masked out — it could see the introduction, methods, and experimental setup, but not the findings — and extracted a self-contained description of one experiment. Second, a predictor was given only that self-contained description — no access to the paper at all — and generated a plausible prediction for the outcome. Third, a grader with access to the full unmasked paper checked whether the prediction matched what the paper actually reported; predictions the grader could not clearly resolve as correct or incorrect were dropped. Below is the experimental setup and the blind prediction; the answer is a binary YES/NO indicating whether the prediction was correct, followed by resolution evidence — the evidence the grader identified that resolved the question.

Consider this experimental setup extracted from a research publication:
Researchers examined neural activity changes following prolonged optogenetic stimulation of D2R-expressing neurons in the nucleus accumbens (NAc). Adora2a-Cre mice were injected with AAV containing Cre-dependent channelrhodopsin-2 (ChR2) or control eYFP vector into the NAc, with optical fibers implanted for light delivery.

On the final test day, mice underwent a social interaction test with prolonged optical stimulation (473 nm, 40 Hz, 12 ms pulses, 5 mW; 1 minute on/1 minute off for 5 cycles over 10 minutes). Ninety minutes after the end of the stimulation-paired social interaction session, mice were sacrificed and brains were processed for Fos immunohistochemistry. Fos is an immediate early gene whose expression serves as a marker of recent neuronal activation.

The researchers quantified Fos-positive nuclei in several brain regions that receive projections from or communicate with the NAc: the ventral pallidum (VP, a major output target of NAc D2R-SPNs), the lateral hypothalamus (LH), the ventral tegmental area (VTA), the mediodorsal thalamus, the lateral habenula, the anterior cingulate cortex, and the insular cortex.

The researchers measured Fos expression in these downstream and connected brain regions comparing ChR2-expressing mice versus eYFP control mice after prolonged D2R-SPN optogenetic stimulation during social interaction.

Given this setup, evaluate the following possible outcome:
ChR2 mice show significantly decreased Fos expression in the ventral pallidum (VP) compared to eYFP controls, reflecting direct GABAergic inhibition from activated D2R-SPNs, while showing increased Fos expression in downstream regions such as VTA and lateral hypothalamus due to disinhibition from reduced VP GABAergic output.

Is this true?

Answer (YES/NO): NO